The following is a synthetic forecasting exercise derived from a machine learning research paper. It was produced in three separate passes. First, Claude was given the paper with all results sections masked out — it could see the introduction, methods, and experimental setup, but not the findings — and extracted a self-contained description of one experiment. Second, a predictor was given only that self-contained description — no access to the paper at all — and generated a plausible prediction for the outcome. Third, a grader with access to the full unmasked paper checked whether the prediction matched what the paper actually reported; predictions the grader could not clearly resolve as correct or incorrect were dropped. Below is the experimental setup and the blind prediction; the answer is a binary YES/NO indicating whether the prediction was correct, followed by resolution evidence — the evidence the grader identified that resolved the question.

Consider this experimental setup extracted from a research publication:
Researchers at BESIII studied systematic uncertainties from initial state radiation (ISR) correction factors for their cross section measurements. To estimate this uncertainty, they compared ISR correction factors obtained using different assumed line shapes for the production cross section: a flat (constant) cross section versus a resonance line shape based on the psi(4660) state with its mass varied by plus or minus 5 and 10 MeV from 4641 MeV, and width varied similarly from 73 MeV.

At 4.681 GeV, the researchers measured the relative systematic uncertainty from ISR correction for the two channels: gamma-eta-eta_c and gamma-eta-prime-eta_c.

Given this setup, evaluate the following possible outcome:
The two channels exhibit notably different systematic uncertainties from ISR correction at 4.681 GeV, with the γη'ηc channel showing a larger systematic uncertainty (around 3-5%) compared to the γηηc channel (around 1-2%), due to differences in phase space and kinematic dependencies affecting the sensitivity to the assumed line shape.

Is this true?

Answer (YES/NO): NO